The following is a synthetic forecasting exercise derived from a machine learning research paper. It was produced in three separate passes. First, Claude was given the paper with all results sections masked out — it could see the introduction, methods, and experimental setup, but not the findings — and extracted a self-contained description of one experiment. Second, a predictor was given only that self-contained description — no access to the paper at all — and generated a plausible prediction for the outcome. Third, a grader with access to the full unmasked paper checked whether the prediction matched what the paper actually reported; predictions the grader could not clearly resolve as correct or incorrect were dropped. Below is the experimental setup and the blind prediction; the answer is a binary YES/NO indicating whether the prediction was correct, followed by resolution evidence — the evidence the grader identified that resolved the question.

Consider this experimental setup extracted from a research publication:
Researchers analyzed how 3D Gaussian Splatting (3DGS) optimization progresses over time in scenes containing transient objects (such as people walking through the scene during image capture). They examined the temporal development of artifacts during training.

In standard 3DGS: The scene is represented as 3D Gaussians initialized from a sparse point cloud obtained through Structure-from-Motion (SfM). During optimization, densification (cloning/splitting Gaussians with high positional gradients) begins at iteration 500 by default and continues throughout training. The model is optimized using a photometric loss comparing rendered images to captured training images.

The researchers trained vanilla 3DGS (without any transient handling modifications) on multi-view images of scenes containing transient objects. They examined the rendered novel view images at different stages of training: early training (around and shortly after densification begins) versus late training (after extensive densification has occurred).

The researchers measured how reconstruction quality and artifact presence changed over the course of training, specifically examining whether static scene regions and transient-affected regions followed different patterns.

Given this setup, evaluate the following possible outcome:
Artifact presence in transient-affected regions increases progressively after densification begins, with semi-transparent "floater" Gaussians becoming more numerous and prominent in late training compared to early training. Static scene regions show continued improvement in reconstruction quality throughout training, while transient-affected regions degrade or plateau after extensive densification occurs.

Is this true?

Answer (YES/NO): NO